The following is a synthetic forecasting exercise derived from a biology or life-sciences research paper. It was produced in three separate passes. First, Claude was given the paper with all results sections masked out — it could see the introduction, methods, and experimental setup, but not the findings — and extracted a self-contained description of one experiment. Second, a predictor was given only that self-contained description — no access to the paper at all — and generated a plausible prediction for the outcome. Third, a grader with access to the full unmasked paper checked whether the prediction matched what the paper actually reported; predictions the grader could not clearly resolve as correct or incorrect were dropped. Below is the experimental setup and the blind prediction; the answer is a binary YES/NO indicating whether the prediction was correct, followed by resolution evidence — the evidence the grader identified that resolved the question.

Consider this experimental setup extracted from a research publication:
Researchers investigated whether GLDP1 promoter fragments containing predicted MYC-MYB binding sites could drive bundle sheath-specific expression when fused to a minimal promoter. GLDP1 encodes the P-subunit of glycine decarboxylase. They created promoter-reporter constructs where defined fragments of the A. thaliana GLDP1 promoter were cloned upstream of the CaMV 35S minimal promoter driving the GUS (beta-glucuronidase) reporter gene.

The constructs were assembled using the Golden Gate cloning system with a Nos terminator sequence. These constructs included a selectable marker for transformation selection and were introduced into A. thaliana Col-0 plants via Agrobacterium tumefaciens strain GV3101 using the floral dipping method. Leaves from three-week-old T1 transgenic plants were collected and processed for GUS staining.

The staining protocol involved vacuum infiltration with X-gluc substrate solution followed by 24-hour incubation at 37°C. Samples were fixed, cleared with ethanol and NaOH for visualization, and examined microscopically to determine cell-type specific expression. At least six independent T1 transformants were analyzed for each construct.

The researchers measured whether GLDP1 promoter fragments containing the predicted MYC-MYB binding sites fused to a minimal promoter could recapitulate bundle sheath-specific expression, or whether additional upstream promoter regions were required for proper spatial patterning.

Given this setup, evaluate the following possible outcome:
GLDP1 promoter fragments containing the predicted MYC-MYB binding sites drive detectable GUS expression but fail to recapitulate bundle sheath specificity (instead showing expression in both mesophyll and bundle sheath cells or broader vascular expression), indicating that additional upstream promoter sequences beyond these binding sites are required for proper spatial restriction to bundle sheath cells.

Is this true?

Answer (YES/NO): NO